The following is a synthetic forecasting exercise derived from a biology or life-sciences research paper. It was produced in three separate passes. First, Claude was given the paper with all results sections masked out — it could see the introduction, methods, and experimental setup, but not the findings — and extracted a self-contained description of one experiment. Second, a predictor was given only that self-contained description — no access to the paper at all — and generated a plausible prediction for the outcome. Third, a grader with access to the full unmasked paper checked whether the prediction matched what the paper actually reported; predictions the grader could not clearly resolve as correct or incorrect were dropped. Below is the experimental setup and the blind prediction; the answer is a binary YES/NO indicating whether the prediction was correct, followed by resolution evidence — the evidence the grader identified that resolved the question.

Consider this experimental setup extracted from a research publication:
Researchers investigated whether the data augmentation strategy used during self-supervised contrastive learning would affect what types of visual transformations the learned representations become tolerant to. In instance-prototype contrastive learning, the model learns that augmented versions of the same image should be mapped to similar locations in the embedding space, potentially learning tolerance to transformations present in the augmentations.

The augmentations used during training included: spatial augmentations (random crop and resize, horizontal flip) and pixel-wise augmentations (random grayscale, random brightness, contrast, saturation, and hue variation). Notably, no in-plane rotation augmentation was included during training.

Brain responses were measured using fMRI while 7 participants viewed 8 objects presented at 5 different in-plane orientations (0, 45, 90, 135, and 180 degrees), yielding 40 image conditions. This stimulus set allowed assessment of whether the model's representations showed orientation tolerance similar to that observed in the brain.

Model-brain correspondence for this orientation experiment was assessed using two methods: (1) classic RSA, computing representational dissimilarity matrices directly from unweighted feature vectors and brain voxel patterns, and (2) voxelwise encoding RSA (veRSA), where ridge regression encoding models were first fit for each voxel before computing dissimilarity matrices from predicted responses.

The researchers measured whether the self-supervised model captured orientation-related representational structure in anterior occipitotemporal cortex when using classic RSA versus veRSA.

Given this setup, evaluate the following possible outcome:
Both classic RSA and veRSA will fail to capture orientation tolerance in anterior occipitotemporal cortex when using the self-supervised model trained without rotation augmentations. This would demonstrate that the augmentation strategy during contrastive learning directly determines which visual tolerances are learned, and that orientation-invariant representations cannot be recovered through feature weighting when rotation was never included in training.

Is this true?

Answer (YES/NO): NO